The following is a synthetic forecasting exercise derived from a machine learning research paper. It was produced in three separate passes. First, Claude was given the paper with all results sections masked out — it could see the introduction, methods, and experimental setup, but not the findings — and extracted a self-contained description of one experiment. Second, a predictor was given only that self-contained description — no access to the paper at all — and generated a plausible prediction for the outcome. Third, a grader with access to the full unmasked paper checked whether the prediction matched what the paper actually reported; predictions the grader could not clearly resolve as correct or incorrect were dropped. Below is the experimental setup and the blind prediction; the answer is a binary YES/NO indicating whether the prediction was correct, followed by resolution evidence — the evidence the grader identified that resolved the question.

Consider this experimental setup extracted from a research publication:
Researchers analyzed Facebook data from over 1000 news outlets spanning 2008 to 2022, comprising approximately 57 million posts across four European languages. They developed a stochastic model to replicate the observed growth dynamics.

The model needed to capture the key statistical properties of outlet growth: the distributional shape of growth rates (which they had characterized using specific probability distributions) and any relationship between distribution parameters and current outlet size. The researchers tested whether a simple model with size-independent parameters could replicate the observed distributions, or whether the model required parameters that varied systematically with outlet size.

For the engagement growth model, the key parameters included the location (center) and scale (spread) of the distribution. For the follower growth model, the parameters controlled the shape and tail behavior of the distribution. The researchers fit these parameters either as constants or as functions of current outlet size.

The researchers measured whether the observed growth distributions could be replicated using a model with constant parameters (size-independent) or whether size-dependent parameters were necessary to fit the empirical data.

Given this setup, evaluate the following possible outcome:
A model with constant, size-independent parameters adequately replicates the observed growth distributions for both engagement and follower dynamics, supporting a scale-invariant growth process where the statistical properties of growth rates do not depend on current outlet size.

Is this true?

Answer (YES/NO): NO